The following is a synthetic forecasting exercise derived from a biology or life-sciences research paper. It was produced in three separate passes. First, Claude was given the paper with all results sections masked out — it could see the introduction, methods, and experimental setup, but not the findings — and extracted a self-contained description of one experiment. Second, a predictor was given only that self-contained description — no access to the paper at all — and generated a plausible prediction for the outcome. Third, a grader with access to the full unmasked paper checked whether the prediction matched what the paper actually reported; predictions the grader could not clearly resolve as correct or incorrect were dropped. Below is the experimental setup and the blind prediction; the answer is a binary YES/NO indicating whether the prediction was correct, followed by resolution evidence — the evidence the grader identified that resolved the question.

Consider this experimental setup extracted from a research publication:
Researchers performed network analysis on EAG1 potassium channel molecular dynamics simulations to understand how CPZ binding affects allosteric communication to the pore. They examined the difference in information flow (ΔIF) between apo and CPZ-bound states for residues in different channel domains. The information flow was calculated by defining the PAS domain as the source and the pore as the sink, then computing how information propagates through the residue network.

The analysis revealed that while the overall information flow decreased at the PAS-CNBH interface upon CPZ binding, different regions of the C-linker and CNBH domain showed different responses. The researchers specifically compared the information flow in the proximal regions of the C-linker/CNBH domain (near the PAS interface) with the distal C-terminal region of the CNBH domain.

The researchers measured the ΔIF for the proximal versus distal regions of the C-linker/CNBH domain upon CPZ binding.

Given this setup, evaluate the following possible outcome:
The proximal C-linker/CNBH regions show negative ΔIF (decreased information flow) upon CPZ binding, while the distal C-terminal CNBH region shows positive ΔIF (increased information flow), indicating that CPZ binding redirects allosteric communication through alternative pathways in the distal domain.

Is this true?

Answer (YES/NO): YES